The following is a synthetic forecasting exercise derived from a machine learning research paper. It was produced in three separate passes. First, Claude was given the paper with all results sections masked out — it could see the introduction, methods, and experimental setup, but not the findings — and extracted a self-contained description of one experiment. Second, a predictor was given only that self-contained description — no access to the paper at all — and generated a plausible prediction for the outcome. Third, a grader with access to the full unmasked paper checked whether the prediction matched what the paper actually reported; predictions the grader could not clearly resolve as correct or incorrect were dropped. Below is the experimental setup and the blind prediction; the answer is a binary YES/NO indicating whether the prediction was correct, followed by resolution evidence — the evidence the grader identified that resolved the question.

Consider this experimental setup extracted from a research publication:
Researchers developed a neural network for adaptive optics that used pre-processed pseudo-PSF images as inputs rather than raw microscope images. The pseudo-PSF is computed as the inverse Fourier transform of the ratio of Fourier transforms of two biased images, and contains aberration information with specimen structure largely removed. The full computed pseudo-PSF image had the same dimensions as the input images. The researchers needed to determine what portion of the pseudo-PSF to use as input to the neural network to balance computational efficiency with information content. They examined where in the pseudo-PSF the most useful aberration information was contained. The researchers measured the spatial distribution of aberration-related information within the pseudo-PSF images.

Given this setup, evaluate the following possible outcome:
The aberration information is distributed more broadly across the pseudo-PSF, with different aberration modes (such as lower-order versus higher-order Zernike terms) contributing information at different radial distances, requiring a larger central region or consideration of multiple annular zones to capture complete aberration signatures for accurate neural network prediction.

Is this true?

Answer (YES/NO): NO